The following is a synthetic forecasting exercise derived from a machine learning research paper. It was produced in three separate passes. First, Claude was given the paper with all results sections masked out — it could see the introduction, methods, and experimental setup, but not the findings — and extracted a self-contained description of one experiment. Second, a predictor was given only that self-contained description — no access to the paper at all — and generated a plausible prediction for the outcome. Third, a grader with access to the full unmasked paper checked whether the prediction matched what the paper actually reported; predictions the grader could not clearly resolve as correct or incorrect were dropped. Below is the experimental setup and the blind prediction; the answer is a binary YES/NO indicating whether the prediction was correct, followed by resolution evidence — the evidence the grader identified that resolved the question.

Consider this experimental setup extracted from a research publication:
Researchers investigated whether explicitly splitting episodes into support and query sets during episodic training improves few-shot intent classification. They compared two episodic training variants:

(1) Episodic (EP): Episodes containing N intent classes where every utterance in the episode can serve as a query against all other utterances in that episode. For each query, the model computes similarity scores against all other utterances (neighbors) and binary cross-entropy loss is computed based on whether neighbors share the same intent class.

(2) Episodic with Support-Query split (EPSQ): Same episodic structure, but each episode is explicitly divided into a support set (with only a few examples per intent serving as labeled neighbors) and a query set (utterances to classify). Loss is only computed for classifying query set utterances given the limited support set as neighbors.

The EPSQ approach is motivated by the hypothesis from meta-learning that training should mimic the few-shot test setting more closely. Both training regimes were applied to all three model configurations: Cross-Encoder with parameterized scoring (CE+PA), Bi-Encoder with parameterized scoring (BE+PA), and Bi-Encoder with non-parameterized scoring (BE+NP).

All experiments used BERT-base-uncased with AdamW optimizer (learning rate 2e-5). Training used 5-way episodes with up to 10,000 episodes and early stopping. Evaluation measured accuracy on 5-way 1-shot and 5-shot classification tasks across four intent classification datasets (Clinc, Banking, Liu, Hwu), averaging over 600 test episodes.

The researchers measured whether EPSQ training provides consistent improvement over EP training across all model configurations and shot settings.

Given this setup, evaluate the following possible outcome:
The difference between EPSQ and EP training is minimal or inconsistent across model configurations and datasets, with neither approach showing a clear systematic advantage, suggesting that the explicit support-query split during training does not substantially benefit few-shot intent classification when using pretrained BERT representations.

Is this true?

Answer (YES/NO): YES